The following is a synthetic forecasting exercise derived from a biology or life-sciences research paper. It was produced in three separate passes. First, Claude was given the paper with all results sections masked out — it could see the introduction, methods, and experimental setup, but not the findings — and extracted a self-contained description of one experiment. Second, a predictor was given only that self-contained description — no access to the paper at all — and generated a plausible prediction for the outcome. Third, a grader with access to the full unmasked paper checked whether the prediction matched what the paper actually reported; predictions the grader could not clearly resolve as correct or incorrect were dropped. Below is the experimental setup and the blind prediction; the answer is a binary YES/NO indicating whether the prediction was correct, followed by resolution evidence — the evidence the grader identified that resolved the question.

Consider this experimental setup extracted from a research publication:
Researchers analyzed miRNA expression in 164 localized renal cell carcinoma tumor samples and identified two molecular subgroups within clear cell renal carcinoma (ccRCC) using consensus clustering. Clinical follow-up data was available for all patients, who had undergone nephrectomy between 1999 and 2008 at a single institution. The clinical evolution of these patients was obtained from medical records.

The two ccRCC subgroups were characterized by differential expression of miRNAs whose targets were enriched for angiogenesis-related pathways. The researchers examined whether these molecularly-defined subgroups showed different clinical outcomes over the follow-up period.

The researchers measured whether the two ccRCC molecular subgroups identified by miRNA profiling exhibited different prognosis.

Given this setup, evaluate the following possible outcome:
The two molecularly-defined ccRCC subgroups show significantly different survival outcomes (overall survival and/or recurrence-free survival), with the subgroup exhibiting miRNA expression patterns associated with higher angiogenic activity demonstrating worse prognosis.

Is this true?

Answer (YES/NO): NO